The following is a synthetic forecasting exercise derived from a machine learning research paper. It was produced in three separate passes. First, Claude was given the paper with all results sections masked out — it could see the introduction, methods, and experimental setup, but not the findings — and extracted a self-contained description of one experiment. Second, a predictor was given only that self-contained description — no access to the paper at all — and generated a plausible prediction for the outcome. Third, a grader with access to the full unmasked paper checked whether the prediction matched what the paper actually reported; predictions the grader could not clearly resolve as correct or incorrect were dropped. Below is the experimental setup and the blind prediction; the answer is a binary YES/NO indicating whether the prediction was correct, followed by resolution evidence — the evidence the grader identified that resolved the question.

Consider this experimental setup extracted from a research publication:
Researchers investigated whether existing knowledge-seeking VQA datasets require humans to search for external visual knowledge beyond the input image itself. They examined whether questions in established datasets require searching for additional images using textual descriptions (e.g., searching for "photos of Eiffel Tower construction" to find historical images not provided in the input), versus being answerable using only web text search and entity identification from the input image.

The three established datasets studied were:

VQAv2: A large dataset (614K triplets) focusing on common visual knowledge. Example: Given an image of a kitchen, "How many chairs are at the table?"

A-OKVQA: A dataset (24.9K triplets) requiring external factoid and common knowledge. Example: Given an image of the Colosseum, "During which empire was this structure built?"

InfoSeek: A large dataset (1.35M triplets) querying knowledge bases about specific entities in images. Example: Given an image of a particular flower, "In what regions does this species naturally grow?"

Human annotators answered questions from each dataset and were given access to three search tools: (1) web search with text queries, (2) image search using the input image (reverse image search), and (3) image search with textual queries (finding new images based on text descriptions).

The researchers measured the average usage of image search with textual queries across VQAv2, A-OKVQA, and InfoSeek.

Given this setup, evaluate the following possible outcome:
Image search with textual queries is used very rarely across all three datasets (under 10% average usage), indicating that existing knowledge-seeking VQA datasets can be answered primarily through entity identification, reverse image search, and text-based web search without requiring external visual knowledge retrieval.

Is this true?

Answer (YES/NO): YES